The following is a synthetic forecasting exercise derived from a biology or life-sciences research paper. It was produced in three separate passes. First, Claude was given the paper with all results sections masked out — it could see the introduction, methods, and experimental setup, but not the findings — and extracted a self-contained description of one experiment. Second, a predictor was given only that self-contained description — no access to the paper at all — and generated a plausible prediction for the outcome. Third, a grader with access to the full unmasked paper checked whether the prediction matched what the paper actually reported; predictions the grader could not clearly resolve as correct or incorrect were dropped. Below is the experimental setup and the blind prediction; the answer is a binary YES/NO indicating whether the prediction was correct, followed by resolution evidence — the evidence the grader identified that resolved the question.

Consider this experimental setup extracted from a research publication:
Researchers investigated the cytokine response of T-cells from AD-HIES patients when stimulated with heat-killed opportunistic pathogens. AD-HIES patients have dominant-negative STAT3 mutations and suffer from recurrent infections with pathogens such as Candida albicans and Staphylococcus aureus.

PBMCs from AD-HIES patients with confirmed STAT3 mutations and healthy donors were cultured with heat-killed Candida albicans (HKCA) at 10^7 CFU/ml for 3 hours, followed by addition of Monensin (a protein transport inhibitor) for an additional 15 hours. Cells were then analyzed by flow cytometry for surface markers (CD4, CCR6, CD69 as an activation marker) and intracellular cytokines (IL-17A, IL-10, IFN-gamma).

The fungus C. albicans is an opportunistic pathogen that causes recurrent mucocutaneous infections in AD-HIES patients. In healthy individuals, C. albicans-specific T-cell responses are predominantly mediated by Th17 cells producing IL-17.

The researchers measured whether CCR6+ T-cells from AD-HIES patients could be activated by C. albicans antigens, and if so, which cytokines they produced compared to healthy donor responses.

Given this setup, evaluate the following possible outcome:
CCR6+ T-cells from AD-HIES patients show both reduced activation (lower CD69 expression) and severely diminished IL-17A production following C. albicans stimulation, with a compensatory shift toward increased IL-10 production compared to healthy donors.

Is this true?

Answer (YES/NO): NO